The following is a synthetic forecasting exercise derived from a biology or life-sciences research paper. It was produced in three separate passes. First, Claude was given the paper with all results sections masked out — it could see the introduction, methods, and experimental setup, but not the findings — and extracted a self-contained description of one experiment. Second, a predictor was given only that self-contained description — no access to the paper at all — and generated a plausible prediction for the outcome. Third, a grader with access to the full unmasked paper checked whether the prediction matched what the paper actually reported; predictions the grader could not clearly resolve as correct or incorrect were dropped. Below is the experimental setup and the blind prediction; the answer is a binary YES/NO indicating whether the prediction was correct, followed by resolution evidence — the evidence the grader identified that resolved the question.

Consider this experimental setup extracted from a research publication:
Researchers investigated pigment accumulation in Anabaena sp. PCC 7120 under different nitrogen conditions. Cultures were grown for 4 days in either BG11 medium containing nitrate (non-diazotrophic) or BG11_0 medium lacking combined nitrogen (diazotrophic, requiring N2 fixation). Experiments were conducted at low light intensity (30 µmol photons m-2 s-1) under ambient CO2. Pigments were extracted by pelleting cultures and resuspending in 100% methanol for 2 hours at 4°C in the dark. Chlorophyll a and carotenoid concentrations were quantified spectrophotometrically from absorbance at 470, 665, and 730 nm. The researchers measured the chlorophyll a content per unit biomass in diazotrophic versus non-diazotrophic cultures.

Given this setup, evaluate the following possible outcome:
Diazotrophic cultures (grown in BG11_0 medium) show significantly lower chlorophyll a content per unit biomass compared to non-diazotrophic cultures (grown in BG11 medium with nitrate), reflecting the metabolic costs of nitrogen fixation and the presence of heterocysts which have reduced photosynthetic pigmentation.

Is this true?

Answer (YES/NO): YES